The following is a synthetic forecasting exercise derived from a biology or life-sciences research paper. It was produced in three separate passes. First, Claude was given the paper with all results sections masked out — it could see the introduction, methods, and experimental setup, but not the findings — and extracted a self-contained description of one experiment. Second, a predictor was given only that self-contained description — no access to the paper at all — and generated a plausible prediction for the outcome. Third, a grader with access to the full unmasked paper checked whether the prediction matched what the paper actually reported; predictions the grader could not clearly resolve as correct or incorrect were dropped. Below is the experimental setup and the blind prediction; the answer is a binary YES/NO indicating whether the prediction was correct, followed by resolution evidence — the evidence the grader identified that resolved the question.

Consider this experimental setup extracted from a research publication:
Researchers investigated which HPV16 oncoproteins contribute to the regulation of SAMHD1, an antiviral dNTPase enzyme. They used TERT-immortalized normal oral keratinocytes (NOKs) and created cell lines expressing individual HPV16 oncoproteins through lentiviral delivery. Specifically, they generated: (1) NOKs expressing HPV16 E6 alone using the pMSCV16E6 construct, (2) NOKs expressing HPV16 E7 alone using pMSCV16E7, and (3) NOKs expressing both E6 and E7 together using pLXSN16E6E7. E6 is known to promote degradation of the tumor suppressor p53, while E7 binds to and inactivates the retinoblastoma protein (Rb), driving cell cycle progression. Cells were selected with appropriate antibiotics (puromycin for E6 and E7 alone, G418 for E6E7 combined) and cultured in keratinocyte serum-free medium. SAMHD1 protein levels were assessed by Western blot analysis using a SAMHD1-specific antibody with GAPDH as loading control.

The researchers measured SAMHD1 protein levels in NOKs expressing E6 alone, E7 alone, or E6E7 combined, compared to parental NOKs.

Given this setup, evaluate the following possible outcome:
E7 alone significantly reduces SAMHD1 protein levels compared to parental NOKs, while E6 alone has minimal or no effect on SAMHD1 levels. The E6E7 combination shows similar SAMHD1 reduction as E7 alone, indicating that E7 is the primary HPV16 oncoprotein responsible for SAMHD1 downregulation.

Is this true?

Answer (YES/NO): NO